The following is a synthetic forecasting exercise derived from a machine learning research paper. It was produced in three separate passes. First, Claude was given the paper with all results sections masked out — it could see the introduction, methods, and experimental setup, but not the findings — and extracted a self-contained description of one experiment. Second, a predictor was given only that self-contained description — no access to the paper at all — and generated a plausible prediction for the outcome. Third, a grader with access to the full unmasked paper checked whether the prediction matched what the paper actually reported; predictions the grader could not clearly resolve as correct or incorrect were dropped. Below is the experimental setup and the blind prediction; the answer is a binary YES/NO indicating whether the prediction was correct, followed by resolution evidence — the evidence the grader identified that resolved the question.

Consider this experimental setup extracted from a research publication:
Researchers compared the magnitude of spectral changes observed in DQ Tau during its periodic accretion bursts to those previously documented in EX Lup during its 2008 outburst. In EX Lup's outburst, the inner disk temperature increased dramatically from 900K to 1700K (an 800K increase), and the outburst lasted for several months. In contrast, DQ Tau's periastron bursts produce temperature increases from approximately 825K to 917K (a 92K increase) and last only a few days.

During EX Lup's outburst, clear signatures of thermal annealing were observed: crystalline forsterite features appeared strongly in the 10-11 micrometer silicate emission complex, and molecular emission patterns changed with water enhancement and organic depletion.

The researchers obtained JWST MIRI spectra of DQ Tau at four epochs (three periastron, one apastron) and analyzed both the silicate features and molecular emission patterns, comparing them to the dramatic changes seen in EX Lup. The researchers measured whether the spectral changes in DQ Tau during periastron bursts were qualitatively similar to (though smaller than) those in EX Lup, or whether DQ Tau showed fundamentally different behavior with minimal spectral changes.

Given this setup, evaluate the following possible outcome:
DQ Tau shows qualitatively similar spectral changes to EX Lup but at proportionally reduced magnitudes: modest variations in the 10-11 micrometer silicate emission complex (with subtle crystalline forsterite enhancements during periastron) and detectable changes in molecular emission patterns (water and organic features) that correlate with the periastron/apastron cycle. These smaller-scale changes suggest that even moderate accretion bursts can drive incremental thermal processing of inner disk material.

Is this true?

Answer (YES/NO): NO